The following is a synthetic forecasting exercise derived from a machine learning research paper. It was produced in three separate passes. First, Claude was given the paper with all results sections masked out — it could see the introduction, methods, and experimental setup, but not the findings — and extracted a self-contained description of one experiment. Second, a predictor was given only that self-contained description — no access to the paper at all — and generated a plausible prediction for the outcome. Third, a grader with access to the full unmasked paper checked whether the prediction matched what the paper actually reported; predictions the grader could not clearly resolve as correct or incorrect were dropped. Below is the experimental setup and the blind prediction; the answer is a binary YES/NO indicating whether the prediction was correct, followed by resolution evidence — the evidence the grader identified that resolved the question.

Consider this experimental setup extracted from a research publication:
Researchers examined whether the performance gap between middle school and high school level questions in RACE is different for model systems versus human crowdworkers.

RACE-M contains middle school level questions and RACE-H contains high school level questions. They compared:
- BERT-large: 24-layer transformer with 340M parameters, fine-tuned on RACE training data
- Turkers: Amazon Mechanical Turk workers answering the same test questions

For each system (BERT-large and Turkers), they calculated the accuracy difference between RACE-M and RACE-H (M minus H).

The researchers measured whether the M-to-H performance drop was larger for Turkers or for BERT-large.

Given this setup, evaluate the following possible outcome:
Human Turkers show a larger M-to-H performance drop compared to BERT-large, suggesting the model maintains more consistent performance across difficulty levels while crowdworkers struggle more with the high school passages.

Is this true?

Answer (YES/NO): YES